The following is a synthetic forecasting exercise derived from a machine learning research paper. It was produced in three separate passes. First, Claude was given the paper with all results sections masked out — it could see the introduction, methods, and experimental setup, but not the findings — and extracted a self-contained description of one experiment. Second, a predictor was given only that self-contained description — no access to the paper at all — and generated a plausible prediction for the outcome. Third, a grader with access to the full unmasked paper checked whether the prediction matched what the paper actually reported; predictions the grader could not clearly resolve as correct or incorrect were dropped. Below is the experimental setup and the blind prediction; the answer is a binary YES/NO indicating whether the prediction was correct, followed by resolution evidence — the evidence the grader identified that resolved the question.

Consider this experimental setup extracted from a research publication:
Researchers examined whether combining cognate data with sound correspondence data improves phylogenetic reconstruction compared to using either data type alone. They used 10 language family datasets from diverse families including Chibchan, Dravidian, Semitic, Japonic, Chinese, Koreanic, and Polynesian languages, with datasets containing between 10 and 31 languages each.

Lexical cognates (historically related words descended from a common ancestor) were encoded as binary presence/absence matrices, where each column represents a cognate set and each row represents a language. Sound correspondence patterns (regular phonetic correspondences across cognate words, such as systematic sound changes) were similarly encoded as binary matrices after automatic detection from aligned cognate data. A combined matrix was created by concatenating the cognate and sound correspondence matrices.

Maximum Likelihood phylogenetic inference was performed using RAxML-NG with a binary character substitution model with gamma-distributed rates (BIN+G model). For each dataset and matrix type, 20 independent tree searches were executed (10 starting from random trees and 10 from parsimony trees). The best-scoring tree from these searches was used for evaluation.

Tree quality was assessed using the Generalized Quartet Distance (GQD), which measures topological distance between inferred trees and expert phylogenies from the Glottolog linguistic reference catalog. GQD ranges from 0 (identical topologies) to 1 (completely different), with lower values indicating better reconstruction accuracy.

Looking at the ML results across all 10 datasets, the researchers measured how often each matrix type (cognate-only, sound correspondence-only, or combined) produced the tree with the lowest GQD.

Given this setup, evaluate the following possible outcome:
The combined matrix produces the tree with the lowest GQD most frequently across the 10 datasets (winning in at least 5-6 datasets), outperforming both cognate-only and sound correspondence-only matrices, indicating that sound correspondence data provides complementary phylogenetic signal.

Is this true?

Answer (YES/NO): NO